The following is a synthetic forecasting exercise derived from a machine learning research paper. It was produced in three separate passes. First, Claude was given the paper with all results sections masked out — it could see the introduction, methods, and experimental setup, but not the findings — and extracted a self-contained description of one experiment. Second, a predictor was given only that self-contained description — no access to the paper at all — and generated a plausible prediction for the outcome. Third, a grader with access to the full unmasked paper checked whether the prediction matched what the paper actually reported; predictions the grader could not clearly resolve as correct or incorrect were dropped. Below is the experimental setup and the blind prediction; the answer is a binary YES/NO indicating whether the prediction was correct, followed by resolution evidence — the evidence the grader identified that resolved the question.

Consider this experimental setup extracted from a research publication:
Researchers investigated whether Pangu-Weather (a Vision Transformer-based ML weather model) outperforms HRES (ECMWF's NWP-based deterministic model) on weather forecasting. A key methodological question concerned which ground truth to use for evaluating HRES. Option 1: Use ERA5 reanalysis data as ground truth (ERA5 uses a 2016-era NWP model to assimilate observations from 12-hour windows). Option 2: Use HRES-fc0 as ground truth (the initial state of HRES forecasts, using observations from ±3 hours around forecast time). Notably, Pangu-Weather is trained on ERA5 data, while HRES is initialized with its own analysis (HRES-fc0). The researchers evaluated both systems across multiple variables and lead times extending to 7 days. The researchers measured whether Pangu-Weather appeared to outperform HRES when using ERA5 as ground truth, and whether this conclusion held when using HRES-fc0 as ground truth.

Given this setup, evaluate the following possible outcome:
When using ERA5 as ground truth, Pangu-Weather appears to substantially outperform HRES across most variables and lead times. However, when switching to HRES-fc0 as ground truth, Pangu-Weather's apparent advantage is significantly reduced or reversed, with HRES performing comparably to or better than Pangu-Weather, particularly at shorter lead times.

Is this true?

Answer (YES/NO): NO